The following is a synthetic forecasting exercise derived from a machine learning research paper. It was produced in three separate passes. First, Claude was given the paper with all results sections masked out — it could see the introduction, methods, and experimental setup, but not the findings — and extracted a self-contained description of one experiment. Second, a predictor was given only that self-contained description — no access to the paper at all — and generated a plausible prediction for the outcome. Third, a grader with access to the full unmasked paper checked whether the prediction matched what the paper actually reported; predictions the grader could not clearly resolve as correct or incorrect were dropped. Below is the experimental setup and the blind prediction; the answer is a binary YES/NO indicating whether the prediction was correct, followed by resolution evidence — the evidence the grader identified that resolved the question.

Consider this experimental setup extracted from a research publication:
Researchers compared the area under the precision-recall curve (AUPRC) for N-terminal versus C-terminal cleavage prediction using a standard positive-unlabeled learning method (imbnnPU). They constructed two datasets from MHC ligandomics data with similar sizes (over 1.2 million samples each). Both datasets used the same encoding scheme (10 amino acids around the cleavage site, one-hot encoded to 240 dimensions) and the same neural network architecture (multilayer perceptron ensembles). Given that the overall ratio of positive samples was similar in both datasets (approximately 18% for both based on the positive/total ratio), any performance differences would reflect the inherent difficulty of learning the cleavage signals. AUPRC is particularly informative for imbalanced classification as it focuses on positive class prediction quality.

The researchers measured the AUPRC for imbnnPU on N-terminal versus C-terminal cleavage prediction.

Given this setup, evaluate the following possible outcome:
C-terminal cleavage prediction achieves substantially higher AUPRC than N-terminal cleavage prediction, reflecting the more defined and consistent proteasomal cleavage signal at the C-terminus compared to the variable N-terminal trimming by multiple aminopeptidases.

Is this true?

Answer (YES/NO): YES